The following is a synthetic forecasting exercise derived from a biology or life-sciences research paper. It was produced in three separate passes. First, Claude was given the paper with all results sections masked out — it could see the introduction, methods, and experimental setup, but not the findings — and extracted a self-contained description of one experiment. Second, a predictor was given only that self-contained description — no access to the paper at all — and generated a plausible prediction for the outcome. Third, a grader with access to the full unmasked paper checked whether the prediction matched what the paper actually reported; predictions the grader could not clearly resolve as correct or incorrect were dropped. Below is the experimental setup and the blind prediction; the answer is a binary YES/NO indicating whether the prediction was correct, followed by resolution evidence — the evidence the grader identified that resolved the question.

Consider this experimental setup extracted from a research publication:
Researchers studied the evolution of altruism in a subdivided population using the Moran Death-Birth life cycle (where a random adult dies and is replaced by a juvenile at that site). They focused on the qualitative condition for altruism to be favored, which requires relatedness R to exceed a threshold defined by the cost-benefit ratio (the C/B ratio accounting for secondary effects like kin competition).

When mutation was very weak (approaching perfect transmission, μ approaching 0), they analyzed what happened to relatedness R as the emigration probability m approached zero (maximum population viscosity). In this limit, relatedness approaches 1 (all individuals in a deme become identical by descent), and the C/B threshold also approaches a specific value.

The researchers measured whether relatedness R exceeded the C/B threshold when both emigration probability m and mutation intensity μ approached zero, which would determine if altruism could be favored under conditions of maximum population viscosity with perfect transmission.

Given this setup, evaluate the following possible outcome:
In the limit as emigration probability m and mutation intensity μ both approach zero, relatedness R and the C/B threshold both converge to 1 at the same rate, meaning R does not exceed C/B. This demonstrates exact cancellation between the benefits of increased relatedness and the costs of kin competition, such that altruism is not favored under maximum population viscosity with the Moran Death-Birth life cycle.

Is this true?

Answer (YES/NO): YES